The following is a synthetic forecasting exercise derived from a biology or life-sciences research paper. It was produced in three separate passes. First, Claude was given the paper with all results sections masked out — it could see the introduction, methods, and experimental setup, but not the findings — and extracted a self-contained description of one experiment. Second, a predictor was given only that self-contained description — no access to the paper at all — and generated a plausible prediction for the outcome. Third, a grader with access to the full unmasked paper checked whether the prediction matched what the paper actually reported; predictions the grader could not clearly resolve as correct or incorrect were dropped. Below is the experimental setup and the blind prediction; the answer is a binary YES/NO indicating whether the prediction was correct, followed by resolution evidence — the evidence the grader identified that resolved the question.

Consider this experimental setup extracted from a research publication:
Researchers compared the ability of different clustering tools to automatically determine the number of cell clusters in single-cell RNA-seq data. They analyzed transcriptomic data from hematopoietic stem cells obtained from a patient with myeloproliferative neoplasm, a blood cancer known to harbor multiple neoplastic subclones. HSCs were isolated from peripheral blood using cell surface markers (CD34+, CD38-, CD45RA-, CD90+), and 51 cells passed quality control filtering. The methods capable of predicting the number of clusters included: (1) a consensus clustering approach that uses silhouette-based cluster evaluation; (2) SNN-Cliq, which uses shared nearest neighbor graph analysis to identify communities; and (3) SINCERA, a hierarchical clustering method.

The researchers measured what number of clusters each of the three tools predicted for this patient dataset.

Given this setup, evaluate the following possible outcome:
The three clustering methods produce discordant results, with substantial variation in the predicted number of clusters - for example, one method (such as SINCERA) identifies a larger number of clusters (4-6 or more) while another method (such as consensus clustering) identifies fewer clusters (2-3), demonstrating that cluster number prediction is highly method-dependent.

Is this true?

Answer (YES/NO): NO